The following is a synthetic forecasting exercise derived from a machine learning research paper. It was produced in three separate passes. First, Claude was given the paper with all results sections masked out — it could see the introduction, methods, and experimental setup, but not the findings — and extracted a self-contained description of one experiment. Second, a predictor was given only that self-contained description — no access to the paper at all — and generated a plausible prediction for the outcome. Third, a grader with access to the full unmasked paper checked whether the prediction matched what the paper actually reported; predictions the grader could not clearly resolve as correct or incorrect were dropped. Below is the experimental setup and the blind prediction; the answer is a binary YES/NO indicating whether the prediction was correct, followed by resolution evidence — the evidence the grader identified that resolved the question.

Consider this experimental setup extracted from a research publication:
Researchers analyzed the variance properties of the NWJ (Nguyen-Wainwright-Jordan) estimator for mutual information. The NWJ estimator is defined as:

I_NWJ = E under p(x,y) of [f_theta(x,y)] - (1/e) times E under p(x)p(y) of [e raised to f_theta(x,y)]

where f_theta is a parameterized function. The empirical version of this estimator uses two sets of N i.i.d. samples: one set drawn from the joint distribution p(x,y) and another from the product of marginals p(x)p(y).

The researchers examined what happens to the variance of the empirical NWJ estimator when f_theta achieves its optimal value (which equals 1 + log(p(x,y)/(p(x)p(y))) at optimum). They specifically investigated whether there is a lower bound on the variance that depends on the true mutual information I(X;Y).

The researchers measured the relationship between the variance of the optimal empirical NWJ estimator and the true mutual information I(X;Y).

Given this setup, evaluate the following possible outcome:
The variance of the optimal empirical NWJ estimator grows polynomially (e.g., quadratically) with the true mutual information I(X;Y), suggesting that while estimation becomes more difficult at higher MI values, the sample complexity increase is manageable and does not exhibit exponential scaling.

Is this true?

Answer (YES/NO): NO